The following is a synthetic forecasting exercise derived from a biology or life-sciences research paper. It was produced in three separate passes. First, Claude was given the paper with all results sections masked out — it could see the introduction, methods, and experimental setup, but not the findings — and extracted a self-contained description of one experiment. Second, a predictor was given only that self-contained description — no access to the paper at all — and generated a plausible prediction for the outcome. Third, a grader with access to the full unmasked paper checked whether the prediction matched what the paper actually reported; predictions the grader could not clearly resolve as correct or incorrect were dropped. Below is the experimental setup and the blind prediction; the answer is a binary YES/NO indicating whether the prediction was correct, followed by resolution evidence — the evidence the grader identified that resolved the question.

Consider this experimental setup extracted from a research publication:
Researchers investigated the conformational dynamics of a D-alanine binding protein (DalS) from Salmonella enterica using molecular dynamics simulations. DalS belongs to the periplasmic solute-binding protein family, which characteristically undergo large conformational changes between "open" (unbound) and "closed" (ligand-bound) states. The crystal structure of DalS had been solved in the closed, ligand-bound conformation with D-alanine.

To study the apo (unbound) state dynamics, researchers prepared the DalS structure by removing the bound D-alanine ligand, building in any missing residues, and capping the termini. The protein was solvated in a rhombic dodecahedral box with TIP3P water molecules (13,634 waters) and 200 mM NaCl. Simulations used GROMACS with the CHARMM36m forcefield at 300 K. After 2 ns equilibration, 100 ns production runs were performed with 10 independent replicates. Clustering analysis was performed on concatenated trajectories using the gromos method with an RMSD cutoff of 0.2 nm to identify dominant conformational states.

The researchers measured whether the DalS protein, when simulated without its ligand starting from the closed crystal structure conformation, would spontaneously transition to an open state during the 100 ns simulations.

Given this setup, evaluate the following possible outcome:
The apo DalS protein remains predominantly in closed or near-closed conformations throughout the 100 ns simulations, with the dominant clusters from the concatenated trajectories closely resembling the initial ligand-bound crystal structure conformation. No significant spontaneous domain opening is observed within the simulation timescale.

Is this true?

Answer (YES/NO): NO